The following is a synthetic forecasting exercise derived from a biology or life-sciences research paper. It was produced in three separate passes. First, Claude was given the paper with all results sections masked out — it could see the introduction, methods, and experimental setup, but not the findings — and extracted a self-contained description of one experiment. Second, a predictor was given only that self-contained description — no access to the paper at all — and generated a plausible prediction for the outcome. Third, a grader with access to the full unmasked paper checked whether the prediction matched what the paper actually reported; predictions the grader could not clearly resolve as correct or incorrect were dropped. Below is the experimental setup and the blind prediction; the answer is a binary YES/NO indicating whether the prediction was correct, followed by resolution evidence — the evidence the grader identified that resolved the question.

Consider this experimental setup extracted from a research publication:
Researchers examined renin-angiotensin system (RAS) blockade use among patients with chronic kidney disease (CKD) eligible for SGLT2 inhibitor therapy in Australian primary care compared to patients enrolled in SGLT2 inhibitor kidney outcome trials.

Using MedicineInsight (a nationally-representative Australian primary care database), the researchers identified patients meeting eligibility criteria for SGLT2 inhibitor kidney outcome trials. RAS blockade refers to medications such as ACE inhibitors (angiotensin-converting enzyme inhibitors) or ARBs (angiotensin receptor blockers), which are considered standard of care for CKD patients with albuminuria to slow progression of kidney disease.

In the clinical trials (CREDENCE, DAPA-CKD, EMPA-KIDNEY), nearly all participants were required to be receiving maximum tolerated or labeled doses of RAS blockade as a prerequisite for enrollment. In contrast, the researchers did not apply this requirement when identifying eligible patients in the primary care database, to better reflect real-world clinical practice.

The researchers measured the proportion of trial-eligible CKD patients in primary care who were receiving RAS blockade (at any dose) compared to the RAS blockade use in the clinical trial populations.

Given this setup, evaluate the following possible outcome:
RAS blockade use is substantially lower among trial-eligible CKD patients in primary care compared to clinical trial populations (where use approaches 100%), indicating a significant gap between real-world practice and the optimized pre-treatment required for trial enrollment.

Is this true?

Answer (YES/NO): YES